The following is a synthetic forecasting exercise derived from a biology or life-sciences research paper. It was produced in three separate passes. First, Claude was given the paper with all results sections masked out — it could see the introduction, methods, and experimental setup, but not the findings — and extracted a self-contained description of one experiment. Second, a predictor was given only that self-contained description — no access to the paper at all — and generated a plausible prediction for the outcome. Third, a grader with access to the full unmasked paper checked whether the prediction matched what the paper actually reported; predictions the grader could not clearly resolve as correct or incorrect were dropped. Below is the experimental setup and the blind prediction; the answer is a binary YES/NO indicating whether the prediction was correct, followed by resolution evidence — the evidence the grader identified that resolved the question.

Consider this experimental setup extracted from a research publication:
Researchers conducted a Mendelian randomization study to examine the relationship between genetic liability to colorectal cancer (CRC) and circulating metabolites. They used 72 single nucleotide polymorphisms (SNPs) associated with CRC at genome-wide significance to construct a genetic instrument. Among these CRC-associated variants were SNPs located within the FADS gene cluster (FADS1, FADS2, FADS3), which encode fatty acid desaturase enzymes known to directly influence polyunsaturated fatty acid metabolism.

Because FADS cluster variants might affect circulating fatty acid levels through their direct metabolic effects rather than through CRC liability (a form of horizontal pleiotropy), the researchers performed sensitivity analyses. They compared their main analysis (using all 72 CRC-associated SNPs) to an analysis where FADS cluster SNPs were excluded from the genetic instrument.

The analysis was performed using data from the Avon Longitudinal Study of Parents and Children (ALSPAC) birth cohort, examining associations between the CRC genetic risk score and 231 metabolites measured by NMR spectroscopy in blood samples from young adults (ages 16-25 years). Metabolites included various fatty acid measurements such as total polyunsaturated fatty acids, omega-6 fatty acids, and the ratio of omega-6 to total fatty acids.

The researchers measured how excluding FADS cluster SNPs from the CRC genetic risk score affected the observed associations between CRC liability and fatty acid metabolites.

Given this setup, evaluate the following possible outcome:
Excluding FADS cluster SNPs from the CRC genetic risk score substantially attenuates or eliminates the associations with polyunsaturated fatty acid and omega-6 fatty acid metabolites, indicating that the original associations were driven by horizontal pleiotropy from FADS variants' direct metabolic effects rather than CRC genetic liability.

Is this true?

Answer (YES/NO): NO